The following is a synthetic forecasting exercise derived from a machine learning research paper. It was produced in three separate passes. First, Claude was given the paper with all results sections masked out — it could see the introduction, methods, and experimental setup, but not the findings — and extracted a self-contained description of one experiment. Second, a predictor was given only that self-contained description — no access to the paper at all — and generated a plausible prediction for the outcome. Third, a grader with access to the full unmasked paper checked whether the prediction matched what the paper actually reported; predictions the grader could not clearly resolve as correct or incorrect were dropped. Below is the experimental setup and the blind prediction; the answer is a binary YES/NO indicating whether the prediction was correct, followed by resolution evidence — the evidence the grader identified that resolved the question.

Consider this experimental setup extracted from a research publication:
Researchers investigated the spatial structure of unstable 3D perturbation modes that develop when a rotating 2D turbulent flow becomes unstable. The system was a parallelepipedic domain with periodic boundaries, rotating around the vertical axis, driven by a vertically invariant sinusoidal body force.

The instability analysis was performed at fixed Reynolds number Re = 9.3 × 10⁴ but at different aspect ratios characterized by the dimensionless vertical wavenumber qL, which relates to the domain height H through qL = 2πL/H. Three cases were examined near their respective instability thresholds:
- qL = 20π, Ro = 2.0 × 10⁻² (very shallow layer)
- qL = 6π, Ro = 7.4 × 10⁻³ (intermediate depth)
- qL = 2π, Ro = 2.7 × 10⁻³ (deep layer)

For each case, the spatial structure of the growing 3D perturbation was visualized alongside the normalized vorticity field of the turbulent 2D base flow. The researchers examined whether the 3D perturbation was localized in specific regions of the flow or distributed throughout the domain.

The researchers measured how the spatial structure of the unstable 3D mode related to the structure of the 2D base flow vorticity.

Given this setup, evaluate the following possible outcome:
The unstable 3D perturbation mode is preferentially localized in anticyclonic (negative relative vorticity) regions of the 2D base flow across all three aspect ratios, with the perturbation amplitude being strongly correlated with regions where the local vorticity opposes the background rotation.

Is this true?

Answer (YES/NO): NO